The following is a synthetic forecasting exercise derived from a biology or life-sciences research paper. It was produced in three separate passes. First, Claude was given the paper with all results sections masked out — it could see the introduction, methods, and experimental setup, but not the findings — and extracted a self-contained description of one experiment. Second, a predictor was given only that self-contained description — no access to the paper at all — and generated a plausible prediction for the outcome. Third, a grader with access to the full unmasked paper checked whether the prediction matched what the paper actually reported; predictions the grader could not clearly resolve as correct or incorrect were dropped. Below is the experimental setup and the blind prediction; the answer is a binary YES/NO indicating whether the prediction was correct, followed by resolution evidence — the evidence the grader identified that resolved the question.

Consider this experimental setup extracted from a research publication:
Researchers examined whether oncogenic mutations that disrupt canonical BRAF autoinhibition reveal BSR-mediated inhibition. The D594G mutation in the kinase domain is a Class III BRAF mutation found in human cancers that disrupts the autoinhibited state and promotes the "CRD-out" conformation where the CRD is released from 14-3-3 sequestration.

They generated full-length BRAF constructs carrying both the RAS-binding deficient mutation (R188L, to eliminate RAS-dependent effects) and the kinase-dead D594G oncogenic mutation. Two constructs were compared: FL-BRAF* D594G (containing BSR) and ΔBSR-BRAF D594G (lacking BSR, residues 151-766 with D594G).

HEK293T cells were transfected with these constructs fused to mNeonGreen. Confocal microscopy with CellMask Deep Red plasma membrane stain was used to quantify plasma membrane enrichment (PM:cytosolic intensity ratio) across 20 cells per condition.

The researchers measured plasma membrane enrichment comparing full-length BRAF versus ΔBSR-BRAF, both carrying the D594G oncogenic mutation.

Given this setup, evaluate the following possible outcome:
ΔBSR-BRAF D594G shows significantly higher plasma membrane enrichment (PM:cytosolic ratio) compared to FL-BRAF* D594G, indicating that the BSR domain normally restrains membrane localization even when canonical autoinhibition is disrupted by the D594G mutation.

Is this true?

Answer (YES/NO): YES